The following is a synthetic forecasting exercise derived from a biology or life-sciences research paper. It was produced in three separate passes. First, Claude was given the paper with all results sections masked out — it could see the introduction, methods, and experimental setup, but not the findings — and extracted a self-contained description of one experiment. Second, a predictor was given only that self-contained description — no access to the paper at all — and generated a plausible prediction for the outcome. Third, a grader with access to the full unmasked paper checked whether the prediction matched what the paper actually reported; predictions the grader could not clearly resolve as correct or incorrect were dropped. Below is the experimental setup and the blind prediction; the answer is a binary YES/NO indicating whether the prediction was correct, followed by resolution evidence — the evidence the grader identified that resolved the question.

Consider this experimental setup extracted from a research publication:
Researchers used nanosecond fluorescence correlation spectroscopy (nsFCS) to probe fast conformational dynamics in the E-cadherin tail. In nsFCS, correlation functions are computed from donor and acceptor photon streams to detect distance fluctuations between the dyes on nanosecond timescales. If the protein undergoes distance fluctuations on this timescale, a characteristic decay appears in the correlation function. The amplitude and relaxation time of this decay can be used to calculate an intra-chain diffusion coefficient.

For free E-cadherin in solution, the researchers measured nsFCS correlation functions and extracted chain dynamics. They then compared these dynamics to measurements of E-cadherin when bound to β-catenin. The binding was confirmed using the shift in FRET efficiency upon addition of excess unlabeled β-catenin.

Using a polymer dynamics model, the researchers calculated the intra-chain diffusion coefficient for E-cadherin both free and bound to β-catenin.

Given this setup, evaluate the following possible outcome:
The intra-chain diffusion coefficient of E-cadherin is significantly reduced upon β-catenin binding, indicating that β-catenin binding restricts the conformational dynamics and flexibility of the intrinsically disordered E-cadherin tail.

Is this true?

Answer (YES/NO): NO